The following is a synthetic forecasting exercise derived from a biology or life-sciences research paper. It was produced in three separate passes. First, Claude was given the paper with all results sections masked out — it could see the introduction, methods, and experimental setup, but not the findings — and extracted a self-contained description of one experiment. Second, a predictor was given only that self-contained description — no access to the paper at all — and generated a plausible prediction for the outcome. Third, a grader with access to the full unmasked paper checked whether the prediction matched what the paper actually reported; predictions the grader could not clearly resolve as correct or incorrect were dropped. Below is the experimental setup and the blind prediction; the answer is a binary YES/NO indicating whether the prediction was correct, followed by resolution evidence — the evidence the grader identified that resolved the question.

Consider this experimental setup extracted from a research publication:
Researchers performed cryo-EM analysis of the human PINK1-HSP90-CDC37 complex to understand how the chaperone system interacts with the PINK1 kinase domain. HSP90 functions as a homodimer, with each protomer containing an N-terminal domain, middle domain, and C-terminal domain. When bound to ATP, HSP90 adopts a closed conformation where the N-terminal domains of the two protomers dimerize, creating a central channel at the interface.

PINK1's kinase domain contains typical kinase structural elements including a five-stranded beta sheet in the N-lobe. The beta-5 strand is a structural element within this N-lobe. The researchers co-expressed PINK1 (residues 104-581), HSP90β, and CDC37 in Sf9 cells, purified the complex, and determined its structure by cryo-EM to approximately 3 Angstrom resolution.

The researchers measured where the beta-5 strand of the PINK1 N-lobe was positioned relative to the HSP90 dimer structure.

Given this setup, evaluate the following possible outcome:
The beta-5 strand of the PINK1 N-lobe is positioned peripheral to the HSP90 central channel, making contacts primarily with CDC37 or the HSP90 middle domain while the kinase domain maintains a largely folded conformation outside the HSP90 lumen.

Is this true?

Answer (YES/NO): NO